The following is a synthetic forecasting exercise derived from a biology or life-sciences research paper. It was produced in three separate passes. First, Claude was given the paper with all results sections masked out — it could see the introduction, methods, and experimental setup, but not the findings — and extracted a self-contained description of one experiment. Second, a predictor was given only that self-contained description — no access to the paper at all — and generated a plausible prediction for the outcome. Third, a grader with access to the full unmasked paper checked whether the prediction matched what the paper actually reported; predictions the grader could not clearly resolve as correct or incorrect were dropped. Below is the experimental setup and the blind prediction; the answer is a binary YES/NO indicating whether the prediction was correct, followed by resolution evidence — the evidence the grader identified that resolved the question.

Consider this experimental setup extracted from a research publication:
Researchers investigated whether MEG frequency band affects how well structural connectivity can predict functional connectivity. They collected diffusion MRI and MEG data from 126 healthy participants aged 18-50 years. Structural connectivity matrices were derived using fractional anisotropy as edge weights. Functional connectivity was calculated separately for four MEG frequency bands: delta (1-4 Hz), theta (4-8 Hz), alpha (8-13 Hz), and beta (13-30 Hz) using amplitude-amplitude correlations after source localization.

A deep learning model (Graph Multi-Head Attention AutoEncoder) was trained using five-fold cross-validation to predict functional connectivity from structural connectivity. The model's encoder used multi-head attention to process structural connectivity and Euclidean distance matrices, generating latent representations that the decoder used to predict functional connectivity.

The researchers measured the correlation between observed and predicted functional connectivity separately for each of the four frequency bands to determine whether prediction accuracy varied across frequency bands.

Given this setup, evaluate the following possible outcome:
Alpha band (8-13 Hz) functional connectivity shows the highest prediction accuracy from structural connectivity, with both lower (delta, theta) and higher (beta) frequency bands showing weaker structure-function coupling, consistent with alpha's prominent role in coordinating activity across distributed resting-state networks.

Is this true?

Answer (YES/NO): NO